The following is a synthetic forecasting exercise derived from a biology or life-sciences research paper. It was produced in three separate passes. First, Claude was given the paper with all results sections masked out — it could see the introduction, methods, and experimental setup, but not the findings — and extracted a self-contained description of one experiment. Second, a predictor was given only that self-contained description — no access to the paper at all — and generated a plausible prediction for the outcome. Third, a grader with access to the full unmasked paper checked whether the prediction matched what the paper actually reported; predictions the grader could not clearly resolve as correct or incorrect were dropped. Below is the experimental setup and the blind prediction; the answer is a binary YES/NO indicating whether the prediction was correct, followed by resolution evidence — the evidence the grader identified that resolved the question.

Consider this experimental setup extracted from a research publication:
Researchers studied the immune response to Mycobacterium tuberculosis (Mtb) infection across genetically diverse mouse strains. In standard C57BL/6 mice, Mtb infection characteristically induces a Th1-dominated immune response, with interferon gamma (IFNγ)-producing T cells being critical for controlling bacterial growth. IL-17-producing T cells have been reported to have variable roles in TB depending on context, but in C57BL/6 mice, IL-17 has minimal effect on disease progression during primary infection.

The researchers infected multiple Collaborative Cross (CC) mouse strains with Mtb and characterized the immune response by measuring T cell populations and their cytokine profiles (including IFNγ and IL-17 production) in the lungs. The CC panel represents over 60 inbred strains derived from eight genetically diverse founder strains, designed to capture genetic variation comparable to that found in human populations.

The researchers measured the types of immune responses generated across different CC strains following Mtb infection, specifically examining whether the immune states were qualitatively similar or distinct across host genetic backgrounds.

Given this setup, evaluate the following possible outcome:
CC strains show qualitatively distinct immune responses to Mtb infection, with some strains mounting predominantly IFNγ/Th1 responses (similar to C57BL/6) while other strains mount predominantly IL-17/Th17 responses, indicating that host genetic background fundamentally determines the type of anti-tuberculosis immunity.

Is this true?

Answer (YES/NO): NO